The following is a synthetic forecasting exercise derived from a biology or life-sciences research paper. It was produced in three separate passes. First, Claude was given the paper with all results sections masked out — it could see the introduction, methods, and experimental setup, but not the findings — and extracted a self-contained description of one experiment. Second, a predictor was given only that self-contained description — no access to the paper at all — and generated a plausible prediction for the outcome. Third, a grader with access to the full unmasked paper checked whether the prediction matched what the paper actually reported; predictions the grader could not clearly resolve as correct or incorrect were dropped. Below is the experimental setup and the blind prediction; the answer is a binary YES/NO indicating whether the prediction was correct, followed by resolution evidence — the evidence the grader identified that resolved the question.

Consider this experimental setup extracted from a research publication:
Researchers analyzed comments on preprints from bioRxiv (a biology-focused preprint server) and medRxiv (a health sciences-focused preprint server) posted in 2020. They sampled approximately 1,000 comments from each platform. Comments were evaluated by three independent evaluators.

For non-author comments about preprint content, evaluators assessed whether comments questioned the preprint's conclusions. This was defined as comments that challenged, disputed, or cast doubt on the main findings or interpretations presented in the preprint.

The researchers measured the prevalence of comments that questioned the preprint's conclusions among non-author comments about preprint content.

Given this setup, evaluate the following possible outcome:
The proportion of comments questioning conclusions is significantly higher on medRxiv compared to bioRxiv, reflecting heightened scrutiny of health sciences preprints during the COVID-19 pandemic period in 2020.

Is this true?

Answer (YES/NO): NO